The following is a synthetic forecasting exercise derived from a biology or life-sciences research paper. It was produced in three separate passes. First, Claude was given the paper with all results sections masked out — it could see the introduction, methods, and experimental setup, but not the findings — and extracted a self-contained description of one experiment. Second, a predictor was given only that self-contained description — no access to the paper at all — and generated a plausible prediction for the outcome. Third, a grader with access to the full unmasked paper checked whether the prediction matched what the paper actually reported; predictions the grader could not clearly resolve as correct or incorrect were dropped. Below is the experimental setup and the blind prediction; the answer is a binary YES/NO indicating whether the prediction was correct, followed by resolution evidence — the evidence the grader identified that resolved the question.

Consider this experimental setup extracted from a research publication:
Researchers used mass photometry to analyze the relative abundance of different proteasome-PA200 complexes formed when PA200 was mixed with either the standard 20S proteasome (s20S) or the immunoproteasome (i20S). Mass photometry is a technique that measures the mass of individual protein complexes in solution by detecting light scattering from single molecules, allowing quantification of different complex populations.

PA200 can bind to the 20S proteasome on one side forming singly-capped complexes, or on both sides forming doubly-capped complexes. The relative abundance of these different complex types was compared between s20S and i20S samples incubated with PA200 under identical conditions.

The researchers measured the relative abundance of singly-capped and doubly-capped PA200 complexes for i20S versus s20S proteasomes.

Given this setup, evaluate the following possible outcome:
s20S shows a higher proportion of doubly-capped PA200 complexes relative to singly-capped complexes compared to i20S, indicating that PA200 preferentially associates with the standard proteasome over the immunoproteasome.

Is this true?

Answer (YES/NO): NO